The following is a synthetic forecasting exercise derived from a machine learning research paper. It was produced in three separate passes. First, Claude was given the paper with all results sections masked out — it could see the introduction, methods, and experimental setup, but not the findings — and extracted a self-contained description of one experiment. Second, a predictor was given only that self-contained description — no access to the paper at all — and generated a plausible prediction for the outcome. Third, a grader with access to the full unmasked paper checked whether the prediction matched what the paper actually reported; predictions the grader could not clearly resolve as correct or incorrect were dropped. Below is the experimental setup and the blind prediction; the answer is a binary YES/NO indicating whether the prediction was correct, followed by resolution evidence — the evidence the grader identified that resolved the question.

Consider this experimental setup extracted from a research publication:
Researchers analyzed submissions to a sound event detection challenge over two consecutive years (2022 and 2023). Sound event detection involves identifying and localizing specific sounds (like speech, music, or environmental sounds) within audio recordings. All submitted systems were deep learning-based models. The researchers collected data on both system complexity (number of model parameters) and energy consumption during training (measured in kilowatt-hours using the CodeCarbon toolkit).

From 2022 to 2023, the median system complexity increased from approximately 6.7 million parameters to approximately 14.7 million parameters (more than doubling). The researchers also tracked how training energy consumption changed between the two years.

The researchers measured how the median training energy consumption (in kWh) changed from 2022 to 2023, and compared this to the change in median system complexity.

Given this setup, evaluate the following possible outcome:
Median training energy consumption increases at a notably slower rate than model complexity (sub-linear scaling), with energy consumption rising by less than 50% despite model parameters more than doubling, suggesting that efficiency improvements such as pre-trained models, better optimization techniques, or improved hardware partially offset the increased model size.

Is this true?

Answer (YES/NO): YES